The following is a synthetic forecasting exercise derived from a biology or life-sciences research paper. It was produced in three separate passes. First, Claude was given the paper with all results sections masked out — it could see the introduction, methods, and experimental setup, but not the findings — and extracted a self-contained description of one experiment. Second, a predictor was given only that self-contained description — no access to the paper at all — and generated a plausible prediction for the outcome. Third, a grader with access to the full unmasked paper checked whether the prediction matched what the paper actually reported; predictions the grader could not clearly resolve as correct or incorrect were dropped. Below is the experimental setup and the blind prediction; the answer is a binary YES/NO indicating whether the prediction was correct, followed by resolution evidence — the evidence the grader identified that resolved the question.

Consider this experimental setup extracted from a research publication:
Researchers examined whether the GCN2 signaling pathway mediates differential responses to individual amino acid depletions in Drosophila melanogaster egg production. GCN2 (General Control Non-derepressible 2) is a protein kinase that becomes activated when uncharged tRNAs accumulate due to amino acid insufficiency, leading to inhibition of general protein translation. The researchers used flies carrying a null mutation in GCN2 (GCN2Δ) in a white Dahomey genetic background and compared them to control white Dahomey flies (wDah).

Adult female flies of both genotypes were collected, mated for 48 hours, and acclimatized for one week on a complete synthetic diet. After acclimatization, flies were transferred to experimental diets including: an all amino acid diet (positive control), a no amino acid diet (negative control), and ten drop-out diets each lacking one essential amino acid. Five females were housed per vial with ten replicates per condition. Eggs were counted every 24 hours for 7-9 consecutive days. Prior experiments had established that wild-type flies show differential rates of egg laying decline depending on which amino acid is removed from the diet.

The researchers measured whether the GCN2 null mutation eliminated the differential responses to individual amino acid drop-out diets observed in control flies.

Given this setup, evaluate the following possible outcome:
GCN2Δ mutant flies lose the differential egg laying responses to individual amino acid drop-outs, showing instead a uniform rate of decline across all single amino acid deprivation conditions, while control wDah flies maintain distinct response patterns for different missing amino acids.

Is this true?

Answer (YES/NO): NO